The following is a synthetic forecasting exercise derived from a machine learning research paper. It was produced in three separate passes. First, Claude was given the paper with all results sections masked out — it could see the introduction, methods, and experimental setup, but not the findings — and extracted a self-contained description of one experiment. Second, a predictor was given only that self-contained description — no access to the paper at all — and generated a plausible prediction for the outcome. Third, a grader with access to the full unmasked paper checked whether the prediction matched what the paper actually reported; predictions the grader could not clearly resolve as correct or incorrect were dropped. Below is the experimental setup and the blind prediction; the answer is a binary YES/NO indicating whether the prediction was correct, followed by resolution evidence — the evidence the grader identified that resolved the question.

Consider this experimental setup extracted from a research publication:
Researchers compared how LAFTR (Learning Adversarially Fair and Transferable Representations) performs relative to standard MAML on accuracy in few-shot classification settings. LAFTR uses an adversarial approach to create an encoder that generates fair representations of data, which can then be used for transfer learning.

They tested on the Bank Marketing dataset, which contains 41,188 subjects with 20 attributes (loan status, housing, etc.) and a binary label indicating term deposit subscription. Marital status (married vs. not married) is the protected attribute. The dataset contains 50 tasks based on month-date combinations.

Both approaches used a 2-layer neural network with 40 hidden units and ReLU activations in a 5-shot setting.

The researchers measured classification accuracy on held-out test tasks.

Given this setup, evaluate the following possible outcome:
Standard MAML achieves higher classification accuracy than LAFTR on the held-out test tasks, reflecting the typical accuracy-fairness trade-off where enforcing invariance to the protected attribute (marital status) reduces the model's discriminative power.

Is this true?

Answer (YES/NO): NO